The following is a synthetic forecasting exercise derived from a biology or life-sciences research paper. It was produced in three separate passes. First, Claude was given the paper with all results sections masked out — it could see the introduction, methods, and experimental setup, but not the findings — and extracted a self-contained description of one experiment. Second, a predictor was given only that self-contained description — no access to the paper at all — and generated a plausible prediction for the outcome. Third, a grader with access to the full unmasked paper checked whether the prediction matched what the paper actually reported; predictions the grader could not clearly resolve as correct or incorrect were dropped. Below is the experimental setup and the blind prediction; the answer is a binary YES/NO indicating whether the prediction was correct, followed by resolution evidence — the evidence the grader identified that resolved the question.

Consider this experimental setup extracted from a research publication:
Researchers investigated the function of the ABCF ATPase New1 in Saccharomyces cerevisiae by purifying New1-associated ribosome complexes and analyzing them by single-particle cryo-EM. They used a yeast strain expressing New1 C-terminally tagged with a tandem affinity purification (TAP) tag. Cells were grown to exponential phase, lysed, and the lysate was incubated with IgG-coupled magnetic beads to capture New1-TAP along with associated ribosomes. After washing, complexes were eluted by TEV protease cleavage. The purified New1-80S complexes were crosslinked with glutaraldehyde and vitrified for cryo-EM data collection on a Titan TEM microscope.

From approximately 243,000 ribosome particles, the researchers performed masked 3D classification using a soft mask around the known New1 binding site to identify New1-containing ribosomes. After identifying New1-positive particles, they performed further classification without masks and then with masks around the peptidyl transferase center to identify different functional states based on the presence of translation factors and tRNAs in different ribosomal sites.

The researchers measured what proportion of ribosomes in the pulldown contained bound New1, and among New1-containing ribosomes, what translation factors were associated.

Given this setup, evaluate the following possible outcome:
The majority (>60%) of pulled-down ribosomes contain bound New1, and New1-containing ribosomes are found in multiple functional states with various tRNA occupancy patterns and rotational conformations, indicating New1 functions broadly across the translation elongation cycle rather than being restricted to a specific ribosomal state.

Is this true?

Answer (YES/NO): NO